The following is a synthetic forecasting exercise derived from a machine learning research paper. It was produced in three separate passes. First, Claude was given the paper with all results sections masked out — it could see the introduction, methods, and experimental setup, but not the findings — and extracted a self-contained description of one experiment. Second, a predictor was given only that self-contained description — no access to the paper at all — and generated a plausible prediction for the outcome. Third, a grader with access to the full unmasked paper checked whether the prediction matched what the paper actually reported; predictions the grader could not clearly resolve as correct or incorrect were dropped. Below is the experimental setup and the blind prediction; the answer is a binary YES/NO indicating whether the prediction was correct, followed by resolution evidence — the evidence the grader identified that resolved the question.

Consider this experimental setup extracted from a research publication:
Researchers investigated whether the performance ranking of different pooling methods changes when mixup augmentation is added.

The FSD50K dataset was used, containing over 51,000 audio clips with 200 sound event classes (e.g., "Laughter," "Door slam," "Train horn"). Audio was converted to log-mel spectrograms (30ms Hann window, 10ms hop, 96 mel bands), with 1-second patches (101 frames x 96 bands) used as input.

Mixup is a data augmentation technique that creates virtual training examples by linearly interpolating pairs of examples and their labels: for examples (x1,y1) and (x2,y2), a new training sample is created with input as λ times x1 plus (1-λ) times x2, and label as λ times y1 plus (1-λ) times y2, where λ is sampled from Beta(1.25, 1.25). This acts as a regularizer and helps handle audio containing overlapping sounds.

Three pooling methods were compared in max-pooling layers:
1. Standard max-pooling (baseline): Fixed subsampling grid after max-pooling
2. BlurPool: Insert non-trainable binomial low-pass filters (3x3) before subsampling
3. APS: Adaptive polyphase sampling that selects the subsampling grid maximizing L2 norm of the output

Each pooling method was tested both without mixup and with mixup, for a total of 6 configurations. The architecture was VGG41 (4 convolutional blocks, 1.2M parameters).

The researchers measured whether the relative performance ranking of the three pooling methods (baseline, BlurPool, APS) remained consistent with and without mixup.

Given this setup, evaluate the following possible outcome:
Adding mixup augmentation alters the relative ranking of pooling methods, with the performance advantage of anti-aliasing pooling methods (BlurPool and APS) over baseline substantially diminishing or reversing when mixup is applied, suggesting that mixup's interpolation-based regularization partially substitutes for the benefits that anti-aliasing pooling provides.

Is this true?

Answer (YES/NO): NO